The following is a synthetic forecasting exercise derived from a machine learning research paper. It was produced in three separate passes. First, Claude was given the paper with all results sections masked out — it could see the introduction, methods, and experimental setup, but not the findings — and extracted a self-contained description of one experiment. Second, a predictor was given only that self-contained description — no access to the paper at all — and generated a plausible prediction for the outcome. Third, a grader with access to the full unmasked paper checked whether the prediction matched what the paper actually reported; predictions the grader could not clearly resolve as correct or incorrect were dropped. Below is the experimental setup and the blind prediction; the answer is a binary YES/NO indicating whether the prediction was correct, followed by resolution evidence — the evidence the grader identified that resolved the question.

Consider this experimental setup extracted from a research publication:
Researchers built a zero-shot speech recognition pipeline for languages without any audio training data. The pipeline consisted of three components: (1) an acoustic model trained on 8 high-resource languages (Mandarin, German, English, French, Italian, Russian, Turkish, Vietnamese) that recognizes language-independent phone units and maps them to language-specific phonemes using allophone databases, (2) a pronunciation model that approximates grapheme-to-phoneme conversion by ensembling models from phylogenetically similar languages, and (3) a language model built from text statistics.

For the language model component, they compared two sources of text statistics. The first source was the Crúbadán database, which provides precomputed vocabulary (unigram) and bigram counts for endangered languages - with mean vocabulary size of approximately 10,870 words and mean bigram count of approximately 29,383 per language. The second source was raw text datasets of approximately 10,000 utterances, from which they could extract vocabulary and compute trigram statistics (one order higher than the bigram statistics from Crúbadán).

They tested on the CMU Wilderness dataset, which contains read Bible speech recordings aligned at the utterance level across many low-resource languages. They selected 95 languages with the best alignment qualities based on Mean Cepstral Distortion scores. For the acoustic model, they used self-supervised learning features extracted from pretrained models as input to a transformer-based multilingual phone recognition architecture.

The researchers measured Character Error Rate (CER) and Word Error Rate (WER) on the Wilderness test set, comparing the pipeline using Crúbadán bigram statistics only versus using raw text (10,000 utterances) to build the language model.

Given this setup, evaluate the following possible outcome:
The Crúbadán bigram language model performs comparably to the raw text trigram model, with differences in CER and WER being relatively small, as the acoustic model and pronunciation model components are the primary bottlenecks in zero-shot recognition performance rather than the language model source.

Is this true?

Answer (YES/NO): NO